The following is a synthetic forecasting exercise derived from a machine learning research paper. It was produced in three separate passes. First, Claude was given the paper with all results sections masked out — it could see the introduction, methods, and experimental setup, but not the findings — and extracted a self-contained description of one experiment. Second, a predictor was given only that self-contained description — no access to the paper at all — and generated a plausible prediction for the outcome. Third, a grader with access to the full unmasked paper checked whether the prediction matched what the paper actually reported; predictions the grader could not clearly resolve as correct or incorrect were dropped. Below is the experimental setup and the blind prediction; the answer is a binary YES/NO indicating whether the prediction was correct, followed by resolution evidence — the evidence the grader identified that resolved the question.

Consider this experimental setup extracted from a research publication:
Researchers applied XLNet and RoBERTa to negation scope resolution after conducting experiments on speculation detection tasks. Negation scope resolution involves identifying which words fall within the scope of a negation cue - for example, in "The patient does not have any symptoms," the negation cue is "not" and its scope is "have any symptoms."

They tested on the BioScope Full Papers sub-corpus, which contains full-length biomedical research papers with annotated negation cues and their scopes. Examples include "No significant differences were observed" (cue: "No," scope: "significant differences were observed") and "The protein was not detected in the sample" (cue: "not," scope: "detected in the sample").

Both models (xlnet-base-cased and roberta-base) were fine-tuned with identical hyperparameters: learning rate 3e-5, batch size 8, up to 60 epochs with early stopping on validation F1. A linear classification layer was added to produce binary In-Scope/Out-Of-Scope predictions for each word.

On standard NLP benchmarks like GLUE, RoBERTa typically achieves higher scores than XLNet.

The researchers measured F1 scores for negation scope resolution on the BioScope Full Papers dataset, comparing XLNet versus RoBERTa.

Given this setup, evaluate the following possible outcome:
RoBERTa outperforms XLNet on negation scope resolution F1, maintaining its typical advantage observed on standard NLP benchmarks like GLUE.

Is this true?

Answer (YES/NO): NO